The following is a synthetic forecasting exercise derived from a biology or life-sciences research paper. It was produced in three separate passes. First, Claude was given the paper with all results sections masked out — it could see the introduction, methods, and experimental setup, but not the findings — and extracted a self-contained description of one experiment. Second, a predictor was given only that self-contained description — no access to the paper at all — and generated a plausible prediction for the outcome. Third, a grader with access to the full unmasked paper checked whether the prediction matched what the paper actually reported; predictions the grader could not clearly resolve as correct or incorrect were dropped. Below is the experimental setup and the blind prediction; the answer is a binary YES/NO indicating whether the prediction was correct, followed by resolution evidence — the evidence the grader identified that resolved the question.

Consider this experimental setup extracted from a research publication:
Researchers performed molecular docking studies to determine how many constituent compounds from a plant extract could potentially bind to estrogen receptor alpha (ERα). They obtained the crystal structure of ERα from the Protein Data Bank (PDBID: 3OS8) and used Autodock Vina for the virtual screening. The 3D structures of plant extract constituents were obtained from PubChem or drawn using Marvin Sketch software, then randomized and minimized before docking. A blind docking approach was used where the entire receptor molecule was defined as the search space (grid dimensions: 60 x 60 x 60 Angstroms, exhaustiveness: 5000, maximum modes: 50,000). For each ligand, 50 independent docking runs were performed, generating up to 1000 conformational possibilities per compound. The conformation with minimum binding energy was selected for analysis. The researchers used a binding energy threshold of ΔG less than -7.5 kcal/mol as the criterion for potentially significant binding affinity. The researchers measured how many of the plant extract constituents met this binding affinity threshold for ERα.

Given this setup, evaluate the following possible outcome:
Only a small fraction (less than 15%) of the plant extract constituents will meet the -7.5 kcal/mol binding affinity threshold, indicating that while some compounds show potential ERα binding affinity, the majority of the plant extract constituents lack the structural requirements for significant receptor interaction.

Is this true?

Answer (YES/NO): NO